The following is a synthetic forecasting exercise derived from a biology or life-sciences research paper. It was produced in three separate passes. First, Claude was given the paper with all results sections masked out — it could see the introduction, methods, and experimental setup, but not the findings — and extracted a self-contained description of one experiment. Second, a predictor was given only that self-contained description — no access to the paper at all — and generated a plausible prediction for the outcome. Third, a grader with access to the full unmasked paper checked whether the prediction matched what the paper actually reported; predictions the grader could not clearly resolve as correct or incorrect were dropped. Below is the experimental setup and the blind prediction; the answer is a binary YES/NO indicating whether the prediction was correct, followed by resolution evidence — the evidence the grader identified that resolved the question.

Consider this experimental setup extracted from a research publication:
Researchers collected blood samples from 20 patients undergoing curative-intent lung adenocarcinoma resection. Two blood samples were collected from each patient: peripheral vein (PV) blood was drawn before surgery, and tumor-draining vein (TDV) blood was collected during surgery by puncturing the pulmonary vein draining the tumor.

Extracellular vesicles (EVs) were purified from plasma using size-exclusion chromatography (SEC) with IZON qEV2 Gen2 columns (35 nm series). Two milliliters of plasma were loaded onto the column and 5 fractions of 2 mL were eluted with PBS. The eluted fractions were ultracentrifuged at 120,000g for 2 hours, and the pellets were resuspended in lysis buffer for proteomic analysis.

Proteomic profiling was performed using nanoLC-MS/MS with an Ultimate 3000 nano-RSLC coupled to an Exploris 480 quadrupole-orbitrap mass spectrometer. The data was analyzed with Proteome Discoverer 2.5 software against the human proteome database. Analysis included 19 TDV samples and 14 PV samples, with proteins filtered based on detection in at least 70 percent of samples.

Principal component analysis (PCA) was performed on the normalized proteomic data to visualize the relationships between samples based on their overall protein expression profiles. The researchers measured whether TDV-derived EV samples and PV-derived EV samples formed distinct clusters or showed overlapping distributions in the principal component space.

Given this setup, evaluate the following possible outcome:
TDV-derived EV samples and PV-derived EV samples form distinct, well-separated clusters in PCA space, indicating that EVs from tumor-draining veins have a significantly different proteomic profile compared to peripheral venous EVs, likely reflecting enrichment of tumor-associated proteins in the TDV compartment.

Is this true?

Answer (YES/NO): YES